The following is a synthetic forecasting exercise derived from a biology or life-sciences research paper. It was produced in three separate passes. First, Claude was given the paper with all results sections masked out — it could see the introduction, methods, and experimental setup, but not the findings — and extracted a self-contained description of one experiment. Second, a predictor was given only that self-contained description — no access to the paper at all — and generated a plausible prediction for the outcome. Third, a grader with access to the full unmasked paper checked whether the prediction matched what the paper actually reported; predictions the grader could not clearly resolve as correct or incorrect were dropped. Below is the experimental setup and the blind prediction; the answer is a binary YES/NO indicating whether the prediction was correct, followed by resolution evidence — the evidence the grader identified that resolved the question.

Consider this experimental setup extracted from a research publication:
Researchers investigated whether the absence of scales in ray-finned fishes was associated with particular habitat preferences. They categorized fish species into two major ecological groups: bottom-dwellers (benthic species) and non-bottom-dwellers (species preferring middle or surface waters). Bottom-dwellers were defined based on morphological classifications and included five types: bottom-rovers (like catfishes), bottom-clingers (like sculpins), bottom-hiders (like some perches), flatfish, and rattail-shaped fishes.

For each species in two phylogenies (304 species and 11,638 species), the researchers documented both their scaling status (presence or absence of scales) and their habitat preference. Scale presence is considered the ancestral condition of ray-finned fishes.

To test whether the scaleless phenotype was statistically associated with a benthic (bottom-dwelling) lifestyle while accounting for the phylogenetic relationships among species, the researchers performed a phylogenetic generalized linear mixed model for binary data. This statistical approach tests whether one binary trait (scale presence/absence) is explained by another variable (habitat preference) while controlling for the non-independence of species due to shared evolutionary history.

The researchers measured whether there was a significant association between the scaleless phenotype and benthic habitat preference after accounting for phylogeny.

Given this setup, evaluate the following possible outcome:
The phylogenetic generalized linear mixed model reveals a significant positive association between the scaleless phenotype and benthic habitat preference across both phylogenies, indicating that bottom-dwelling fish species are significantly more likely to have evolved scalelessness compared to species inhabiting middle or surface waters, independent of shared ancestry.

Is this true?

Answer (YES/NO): YES